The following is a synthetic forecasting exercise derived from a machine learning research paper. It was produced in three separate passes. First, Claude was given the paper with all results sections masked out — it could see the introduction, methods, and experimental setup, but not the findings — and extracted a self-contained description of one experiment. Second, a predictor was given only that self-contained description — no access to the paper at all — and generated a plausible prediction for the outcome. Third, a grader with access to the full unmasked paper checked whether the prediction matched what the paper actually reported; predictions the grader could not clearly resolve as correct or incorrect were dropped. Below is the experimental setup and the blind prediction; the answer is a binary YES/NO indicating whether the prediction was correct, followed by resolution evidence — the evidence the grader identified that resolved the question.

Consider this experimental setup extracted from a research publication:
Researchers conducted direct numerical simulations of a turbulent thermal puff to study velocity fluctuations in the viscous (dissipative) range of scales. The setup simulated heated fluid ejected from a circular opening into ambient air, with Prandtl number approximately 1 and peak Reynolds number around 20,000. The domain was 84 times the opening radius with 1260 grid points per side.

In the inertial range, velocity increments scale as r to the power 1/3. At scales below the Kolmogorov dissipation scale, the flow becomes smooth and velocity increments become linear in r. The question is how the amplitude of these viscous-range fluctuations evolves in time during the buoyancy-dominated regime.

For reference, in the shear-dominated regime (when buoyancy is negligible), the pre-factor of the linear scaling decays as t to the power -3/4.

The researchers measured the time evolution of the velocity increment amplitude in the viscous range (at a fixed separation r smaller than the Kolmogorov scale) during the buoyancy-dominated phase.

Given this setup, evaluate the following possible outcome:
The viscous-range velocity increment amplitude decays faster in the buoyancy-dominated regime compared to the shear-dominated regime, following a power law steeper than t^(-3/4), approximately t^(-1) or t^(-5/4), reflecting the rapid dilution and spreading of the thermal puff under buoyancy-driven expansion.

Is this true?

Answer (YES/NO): YES